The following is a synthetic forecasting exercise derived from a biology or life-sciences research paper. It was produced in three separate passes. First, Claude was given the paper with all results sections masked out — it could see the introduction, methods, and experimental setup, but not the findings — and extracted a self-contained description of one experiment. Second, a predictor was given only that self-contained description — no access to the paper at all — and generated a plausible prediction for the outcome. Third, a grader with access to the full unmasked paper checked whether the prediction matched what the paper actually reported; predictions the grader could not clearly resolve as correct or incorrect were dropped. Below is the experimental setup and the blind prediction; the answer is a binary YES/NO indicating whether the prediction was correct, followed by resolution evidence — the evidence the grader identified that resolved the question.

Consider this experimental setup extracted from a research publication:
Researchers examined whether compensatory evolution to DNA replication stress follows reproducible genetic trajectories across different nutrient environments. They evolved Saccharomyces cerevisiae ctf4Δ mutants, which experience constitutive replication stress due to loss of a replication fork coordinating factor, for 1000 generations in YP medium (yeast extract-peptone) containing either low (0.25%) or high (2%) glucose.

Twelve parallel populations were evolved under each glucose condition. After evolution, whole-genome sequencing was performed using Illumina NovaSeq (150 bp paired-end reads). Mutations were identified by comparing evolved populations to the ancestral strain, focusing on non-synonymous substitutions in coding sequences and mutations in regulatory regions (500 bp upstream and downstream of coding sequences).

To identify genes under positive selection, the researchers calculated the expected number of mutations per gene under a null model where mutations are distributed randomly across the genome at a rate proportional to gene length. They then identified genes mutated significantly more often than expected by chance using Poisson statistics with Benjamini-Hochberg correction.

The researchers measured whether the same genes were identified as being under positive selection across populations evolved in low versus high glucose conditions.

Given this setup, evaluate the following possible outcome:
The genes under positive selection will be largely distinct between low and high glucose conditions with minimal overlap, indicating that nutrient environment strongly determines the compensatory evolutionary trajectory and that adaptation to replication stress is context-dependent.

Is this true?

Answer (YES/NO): NO